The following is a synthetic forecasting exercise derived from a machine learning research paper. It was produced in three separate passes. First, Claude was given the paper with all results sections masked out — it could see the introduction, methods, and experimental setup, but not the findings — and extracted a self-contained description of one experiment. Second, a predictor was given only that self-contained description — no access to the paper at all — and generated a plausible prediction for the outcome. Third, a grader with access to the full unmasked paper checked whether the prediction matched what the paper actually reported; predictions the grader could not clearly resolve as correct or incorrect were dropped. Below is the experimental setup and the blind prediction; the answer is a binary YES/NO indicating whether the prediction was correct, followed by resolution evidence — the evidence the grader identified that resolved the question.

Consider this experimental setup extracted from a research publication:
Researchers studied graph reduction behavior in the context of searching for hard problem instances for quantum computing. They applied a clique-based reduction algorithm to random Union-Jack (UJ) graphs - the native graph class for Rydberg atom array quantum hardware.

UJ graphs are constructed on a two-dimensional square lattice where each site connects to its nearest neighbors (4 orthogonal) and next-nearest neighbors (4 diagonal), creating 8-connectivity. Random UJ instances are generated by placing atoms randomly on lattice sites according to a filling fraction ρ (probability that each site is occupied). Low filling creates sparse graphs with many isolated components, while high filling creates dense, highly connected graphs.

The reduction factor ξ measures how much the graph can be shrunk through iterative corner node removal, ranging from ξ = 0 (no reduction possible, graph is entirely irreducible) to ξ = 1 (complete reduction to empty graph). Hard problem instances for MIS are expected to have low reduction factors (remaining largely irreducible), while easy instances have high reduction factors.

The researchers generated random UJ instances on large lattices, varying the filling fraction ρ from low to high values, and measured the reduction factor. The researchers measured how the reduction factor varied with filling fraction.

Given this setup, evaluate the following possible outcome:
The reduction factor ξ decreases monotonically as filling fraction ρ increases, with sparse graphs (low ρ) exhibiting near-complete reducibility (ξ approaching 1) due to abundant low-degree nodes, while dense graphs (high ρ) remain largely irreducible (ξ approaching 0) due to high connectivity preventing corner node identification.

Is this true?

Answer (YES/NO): NO